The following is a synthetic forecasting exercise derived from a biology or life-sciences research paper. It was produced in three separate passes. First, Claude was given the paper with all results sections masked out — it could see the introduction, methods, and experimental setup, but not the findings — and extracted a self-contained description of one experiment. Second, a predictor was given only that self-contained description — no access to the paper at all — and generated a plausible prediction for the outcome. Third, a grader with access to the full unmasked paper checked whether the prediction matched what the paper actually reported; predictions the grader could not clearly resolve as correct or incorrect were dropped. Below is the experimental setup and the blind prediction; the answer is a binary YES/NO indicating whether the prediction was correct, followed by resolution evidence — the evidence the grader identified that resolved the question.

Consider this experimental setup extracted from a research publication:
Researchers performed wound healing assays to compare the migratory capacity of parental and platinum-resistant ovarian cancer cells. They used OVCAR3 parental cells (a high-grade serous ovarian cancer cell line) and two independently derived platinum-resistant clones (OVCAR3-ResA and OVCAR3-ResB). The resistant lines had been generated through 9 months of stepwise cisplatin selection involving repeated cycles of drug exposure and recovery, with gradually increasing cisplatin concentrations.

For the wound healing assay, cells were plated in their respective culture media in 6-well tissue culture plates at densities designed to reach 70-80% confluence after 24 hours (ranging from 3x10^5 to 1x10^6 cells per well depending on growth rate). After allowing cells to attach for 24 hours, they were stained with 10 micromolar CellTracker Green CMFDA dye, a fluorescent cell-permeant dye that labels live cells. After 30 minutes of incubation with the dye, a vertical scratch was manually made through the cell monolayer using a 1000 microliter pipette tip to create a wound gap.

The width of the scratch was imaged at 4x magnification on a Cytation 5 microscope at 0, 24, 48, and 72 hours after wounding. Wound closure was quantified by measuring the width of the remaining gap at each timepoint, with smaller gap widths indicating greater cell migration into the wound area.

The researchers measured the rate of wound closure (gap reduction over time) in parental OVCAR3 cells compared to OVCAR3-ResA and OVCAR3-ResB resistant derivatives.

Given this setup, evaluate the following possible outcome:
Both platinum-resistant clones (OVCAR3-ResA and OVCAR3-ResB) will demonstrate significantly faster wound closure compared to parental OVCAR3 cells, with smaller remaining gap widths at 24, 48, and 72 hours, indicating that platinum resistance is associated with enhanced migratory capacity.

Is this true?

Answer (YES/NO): NO